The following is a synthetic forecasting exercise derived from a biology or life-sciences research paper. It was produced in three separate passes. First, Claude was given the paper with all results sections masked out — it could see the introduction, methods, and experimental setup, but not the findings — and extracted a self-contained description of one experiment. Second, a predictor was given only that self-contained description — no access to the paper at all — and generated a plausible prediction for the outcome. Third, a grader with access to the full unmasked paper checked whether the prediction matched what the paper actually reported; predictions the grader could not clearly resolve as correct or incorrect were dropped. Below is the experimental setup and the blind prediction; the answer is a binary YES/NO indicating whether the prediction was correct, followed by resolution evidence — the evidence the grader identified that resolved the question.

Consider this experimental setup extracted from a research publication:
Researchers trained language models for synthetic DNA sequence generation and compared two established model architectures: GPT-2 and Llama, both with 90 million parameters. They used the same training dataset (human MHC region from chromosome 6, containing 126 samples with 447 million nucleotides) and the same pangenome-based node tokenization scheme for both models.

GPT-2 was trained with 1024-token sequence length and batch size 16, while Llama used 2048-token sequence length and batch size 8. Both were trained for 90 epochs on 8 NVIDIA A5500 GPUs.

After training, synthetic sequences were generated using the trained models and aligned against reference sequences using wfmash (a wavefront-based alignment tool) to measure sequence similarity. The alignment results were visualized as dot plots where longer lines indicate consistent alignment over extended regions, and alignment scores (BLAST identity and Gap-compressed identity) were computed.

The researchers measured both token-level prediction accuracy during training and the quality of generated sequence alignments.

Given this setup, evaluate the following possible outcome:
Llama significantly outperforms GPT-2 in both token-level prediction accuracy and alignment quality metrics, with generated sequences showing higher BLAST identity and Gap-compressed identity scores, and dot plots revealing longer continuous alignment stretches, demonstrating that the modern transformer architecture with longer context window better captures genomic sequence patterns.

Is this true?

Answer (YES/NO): NO